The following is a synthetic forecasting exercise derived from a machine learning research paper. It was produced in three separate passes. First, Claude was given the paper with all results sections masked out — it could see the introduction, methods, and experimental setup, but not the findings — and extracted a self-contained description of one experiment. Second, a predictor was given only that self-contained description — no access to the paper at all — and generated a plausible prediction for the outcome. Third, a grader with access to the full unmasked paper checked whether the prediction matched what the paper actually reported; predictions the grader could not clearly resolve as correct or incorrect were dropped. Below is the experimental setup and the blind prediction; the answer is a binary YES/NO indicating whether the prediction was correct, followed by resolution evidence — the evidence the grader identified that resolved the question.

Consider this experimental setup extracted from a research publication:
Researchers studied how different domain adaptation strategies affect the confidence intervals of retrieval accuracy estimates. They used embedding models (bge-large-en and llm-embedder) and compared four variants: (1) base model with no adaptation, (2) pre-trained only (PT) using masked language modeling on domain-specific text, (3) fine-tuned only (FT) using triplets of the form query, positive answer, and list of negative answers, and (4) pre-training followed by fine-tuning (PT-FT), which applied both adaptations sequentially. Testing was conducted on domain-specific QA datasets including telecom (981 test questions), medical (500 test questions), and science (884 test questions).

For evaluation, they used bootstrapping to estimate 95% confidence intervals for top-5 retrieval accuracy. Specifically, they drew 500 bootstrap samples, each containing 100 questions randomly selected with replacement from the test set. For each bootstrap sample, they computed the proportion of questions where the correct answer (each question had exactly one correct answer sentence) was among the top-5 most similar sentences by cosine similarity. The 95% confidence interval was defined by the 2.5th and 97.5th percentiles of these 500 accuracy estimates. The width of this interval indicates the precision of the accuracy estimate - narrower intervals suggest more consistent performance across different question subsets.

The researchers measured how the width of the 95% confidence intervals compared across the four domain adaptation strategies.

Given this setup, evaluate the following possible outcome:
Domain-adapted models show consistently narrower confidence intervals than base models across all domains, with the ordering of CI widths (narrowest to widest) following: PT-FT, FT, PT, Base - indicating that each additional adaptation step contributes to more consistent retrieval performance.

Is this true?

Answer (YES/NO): NO